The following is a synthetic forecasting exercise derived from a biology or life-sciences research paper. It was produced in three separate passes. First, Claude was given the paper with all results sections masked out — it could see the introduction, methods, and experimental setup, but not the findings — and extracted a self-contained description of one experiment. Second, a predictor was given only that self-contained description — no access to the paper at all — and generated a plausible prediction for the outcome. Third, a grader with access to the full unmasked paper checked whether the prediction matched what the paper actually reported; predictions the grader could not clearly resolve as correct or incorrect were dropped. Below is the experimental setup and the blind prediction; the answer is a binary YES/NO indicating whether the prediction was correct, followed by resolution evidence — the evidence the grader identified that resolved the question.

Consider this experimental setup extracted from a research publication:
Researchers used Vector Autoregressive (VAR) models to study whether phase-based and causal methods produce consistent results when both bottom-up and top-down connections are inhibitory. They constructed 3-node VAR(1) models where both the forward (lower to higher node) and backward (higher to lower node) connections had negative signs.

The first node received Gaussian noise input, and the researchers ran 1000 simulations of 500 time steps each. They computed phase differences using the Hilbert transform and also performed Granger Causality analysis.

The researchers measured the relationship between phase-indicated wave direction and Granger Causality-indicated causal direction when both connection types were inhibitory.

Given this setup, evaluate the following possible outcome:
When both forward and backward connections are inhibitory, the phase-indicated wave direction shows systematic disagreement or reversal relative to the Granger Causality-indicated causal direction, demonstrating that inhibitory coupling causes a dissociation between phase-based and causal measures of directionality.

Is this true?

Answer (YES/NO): YES